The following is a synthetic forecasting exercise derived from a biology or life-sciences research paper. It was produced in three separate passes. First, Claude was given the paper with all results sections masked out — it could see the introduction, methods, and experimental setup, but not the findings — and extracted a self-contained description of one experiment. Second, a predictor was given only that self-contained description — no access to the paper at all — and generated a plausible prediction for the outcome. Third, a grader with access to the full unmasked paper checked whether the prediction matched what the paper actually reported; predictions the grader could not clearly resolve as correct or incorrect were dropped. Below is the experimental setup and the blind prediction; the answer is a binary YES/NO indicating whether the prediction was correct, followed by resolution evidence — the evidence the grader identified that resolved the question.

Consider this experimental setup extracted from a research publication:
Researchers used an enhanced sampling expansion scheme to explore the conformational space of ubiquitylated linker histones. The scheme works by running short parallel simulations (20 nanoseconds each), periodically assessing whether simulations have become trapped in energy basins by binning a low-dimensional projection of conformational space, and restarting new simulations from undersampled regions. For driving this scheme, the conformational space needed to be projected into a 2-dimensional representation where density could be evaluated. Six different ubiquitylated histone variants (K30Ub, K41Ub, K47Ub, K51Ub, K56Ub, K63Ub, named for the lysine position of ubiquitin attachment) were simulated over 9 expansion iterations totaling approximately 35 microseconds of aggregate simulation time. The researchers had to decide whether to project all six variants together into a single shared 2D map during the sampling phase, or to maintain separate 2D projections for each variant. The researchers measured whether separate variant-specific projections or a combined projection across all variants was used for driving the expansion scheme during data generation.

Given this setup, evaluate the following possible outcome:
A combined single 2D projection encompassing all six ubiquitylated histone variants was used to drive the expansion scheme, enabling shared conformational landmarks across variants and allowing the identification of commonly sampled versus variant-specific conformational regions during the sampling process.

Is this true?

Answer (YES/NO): NO